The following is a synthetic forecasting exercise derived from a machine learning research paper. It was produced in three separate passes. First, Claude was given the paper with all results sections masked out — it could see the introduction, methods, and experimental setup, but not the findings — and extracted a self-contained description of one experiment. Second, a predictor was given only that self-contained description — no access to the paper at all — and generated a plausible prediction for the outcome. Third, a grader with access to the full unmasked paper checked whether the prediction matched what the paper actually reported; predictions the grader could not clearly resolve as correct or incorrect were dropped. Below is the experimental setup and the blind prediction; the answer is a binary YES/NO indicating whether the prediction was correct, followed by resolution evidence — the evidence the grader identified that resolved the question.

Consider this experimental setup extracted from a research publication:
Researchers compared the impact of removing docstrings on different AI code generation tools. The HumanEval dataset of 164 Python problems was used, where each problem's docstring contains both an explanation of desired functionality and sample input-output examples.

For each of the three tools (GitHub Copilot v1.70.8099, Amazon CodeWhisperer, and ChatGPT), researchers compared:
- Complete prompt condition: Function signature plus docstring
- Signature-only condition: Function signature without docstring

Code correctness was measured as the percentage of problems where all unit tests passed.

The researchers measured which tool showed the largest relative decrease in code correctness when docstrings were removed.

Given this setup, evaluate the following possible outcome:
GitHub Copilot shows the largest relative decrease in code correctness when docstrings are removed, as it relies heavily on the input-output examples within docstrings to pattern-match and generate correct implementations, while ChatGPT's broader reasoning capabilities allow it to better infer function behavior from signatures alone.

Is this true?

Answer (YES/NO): NO